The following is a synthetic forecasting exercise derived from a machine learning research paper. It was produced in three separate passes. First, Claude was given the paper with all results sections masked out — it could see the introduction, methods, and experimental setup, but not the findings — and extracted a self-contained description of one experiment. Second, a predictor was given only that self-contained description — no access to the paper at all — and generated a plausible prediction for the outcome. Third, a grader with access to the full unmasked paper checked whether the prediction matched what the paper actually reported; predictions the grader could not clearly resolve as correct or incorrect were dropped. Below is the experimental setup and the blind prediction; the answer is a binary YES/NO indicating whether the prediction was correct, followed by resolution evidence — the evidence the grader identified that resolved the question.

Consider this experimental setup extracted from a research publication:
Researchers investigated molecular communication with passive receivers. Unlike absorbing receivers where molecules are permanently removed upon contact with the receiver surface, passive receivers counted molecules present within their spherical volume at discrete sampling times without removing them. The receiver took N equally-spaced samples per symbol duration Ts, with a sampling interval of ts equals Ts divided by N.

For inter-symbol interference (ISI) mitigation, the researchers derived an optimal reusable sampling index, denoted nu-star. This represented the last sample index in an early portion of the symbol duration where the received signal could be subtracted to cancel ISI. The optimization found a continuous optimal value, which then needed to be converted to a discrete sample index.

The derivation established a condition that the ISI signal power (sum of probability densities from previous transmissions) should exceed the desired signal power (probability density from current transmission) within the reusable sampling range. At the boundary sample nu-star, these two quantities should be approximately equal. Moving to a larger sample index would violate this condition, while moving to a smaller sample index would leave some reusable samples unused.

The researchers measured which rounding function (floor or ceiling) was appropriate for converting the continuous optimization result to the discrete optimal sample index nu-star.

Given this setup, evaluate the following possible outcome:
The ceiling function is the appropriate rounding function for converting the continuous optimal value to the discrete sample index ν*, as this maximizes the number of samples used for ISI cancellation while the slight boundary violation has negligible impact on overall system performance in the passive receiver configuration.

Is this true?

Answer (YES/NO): NO